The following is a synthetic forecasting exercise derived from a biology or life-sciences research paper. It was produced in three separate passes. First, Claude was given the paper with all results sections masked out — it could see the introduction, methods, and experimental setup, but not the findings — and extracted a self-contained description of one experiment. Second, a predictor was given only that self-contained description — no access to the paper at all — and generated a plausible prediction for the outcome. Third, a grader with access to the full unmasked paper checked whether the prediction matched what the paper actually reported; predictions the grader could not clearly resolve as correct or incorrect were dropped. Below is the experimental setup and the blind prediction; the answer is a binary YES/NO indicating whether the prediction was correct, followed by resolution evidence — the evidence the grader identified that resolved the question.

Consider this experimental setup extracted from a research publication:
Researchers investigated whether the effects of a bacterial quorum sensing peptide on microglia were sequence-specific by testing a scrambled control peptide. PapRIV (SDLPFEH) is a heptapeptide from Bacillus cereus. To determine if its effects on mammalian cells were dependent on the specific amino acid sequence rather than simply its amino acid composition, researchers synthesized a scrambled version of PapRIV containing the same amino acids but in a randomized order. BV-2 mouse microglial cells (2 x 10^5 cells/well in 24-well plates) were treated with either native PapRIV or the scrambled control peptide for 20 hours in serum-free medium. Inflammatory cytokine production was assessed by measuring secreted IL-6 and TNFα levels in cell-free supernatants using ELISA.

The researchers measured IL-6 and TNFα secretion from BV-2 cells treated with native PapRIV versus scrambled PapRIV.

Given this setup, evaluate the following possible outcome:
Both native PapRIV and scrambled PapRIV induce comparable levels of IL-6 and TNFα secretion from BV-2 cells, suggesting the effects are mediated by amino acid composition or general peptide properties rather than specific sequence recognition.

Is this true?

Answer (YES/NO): NO